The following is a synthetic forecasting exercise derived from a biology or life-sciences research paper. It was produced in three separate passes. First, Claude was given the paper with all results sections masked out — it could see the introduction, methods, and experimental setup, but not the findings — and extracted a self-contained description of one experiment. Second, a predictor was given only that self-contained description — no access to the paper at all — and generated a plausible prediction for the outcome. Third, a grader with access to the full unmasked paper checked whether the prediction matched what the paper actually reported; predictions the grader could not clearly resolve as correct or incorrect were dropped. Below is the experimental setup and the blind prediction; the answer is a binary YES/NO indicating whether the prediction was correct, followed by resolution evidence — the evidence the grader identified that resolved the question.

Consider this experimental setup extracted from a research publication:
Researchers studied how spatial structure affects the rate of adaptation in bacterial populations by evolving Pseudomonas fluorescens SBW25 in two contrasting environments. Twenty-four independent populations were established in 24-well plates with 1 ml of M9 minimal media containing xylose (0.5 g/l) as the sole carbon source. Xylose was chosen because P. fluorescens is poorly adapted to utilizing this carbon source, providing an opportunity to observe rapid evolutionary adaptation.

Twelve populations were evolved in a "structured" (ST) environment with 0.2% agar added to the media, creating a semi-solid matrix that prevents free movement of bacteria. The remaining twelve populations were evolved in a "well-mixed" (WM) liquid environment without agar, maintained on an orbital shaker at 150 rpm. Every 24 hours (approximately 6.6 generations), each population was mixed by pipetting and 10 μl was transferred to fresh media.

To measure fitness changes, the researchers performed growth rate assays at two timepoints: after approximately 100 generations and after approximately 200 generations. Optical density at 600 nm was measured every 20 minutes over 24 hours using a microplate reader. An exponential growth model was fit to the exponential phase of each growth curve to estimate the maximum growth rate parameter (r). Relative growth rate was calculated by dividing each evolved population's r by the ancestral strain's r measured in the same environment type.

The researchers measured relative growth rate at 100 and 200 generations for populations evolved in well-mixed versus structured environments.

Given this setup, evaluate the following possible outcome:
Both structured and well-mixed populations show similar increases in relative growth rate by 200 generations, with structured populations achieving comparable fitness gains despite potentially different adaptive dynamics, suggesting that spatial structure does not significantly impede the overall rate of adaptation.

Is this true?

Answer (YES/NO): NO